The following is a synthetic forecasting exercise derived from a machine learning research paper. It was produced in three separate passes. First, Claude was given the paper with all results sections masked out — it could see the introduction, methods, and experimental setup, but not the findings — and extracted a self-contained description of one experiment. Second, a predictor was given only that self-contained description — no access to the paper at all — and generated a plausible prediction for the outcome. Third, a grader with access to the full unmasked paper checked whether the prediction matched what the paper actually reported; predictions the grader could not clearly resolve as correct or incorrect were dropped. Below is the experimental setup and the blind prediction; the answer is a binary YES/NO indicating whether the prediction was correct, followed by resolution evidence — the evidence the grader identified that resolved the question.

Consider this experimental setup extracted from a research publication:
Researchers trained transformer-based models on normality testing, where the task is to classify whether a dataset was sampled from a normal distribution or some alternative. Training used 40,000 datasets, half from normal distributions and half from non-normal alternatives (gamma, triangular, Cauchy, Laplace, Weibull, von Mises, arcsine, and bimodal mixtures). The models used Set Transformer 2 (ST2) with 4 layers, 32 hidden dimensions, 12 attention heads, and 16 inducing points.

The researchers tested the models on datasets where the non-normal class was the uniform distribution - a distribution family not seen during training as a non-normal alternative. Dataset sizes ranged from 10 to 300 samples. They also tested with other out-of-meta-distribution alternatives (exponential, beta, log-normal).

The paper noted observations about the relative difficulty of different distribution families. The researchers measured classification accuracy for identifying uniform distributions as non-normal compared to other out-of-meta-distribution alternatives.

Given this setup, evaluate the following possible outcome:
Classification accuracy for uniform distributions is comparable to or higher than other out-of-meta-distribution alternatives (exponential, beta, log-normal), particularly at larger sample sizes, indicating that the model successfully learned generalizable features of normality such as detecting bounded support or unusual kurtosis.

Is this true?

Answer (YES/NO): NO